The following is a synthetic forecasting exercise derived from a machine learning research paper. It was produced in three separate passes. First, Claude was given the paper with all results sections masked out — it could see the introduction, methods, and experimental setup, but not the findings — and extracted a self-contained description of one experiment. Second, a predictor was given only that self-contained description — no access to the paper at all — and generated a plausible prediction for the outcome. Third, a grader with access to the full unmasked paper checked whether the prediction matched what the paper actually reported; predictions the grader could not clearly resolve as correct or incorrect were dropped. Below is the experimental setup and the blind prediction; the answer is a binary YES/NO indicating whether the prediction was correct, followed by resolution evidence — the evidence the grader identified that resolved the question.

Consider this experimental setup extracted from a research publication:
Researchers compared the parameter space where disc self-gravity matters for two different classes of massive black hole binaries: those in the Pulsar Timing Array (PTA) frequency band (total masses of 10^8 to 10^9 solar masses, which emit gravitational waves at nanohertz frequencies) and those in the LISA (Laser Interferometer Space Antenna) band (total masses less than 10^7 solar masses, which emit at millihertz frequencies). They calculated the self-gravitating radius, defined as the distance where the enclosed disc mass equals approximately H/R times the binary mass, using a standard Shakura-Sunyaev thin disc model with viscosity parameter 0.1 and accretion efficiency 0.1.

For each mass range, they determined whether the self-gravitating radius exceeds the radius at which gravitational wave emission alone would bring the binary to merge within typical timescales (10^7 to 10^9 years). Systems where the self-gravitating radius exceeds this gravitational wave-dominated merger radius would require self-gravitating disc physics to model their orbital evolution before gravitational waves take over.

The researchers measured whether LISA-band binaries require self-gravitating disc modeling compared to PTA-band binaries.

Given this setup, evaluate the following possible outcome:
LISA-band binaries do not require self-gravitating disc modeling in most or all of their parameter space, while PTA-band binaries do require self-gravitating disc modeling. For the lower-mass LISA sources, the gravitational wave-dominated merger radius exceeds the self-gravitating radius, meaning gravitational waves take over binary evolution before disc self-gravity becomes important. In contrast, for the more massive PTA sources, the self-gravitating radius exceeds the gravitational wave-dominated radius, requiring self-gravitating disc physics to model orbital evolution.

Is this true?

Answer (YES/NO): YES